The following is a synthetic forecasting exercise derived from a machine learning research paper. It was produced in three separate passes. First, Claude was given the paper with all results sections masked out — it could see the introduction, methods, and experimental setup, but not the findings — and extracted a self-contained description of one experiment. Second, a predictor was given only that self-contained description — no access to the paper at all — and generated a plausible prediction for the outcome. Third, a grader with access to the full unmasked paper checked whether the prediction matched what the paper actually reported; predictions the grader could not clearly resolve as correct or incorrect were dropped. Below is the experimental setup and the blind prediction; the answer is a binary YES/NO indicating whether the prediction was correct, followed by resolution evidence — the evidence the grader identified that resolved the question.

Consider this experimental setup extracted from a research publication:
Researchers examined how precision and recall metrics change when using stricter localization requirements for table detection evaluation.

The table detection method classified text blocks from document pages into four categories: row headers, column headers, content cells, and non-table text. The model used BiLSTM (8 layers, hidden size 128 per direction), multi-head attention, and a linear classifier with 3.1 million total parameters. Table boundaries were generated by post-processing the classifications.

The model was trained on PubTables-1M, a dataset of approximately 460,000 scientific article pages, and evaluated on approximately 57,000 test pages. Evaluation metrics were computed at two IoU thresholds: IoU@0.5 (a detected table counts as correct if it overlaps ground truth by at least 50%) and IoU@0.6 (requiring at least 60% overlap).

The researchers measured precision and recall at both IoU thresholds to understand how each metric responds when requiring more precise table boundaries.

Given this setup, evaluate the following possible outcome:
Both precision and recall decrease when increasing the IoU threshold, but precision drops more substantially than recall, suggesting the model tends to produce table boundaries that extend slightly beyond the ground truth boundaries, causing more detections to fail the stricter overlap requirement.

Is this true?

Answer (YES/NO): NO